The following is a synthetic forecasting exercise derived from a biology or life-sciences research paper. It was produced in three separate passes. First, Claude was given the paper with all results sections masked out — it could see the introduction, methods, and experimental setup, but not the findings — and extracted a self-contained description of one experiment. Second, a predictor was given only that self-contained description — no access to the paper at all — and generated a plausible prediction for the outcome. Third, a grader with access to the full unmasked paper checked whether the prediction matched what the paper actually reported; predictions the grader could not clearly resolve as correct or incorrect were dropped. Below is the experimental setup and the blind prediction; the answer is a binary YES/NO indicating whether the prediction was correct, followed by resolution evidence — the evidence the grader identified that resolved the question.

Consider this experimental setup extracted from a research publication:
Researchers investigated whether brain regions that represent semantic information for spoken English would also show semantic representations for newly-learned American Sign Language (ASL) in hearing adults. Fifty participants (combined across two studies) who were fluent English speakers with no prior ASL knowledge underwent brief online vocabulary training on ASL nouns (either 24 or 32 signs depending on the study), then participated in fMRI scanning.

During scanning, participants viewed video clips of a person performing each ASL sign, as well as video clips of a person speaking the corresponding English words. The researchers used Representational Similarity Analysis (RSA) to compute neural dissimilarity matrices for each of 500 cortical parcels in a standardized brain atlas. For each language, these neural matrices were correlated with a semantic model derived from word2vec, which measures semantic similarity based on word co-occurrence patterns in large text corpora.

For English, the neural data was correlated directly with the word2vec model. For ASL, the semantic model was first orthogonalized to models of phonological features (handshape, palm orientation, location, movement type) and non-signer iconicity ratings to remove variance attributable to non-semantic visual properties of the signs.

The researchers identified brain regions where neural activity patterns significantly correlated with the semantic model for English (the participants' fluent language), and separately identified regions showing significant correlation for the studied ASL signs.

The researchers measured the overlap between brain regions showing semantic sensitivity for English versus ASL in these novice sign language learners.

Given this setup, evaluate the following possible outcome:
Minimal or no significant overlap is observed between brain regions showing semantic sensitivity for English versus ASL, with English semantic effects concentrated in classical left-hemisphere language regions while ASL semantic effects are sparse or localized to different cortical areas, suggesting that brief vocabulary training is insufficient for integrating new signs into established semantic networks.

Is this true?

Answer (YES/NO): NO